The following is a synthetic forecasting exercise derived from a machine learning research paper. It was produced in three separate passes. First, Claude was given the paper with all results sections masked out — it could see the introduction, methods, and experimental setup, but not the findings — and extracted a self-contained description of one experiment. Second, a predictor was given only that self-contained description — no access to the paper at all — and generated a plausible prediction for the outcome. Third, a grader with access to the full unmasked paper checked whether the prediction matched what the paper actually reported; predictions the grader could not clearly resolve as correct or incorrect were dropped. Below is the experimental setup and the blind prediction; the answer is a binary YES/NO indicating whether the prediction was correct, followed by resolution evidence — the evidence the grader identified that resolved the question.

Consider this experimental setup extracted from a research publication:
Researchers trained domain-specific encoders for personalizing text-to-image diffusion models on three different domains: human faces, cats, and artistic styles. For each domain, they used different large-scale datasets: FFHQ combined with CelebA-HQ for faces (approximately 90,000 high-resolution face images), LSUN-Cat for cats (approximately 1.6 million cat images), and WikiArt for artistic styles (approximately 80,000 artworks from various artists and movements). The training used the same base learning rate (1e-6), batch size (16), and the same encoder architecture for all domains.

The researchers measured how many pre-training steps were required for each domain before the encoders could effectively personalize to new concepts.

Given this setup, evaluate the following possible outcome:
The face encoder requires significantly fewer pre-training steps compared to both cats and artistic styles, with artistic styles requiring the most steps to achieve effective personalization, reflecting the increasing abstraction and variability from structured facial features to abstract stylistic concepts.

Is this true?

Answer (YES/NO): YES